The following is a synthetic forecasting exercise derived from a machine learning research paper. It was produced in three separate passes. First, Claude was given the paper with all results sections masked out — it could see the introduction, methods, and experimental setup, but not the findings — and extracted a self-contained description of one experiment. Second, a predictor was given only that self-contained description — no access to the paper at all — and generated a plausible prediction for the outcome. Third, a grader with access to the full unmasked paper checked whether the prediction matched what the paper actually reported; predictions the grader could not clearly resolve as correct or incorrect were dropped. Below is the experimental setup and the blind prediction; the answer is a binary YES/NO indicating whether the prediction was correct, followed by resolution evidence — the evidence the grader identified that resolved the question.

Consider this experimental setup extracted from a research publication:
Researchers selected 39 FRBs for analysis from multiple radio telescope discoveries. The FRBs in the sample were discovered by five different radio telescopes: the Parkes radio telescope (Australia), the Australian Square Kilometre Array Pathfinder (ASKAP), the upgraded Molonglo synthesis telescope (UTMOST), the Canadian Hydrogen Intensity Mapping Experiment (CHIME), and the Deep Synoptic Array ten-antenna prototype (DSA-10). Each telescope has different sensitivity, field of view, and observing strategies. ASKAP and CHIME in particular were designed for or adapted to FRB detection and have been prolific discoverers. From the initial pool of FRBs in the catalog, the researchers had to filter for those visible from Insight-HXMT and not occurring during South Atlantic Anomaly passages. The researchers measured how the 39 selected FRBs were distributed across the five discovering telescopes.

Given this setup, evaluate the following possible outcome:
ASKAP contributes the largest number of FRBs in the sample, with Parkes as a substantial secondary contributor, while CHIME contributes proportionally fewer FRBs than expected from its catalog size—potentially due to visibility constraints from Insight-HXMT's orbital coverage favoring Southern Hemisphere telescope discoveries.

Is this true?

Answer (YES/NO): NO